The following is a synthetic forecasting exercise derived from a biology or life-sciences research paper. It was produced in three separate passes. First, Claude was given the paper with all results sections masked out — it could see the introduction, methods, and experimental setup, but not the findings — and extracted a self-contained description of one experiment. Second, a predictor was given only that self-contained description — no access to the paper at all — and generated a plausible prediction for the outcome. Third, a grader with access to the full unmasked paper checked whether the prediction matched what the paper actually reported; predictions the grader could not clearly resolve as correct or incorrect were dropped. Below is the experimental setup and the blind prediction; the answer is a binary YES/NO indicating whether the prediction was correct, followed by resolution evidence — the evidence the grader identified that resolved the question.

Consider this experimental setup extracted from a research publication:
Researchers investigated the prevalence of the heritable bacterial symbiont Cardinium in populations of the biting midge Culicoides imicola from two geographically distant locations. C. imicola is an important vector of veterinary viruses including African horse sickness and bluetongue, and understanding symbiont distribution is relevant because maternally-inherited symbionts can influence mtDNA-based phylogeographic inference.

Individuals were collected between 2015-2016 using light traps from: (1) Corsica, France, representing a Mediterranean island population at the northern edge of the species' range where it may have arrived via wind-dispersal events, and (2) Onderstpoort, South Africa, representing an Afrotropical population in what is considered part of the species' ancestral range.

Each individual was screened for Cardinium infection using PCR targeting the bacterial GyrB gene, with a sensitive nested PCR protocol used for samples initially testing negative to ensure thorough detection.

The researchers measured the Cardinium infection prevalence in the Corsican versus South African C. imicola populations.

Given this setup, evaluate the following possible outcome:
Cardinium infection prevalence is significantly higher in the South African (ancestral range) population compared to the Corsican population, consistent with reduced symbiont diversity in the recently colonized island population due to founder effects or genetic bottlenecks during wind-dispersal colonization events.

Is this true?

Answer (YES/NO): YES